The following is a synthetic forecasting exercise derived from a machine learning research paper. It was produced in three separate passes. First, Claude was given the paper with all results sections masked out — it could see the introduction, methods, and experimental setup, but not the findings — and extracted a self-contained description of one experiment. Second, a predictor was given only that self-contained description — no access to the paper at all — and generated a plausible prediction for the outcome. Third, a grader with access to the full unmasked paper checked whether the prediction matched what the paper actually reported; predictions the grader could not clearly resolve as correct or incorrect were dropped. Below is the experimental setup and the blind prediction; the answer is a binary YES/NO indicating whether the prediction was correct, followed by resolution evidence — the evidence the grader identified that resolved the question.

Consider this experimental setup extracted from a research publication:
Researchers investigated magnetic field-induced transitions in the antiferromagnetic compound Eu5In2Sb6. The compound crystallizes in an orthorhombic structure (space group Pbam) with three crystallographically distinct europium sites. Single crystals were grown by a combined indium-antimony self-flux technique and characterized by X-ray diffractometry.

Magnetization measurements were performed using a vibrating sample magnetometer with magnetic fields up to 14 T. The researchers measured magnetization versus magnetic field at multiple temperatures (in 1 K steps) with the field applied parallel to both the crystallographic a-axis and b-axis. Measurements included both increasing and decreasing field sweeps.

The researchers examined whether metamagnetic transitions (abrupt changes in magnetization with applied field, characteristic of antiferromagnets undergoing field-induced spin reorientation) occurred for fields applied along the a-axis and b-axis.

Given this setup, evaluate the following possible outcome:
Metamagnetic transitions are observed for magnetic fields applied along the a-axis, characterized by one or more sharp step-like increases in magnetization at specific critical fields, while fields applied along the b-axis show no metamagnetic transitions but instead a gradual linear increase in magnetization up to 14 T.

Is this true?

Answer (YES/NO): NO